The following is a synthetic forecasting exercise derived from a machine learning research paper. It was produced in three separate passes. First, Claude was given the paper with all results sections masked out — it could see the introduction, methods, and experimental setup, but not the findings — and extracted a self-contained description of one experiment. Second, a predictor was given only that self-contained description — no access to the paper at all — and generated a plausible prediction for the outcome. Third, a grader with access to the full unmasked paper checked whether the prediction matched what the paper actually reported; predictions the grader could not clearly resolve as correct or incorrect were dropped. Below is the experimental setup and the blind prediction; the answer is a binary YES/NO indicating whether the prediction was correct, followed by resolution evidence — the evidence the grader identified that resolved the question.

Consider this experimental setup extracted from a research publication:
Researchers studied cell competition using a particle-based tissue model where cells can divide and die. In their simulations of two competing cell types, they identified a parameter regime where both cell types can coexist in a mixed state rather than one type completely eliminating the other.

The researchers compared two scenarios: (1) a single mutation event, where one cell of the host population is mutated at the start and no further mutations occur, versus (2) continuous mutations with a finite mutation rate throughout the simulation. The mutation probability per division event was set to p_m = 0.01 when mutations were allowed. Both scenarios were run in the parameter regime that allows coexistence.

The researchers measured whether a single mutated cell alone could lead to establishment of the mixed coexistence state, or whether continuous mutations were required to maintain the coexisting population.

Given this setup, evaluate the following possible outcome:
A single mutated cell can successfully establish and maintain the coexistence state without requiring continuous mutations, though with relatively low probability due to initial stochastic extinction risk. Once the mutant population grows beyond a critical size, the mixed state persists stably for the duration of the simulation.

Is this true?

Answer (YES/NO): YES